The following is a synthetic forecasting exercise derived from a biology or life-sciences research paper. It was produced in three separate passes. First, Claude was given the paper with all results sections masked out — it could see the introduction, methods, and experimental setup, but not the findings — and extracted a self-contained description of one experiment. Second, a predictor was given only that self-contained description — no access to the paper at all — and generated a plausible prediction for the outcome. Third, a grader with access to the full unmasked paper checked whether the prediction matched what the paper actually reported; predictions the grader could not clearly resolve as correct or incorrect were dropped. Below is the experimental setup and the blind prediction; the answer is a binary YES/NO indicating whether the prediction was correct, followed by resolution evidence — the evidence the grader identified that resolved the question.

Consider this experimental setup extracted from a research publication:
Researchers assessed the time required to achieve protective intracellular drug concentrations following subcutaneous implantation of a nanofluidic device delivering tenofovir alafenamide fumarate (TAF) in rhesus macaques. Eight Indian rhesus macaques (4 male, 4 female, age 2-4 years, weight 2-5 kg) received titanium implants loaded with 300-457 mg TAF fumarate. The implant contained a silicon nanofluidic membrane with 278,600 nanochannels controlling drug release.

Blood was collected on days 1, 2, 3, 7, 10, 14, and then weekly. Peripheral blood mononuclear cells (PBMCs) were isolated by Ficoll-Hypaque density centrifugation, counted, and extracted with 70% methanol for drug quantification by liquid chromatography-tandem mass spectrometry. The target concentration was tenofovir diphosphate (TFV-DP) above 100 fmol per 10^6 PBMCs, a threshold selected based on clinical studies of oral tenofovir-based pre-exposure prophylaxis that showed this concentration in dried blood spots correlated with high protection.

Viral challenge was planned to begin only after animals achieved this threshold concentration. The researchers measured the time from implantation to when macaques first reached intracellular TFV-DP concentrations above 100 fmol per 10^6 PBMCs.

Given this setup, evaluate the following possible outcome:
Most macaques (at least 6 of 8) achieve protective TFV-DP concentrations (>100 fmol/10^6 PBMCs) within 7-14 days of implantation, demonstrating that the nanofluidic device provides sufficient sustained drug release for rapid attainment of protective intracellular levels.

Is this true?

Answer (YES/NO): NO